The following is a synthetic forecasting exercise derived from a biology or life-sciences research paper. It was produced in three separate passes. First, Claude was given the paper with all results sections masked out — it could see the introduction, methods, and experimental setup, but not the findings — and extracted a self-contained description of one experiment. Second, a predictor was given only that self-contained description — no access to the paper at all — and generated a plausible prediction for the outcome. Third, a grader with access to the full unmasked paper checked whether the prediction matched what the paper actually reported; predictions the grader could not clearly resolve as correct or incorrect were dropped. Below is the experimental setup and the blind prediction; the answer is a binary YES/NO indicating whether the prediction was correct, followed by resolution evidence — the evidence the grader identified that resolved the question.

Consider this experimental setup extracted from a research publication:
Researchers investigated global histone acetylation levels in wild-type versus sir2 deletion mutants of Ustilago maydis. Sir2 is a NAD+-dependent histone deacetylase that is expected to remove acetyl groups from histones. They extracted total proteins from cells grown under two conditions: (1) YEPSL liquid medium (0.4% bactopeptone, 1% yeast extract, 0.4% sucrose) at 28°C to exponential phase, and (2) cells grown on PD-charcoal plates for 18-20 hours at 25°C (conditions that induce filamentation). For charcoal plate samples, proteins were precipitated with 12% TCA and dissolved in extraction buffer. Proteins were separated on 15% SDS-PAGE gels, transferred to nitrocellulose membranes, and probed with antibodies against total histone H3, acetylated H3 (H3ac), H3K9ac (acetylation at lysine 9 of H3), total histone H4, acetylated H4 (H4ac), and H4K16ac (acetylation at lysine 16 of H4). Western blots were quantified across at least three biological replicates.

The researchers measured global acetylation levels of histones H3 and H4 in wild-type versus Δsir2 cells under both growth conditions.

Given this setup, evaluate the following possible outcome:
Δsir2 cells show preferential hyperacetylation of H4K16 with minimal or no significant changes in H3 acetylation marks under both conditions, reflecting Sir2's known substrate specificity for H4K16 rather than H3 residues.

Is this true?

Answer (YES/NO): NO